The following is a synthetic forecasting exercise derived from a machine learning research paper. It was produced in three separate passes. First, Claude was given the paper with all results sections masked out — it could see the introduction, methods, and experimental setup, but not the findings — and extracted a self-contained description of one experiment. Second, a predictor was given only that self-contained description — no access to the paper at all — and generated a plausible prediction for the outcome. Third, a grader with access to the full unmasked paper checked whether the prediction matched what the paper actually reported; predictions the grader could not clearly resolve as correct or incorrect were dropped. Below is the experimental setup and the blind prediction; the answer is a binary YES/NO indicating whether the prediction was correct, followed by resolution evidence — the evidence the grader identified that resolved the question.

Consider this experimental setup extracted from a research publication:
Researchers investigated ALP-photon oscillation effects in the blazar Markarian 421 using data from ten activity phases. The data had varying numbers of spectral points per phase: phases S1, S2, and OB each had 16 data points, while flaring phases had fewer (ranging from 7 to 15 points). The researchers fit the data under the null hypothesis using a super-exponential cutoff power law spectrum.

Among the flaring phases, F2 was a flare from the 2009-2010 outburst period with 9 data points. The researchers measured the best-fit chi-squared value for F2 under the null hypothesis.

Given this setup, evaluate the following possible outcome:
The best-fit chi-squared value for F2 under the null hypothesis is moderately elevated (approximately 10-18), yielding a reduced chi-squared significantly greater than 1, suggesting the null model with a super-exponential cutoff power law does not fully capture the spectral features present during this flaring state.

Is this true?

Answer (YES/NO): NO